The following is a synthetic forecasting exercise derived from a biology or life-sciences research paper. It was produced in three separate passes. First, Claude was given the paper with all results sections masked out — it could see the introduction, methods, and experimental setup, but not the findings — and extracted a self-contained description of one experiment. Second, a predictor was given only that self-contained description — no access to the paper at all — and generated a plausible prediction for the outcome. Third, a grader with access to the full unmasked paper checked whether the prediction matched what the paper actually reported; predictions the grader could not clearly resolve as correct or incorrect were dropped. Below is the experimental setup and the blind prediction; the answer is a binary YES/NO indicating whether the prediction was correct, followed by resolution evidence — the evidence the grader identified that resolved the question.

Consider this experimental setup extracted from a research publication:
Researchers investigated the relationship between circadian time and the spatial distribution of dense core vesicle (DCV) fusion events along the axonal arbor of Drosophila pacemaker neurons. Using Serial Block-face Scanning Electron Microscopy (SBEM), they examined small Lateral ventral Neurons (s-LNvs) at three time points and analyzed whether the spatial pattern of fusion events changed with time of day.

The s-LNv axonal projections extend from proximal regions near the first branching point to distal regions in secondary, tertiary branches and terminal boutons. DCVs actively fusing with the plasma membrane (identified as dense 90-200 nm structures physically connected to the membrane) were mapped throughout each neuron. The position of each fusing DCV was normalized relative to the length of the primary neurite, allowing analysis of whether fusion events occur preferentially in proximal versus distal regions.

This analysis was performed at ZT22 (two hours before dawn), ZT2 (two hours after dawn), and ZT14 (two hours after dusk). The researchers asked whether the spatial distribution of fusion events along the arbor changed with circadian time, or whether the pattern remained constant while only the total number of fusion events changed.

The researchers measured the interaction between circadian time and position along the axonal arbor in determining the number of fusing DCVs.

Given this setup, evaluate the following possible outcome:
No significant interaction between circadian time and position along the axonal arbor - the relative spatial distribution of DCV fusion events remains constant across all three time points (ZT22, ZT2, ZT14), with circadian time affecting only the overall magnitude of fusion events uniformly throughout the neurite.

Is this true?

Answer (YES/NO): NO